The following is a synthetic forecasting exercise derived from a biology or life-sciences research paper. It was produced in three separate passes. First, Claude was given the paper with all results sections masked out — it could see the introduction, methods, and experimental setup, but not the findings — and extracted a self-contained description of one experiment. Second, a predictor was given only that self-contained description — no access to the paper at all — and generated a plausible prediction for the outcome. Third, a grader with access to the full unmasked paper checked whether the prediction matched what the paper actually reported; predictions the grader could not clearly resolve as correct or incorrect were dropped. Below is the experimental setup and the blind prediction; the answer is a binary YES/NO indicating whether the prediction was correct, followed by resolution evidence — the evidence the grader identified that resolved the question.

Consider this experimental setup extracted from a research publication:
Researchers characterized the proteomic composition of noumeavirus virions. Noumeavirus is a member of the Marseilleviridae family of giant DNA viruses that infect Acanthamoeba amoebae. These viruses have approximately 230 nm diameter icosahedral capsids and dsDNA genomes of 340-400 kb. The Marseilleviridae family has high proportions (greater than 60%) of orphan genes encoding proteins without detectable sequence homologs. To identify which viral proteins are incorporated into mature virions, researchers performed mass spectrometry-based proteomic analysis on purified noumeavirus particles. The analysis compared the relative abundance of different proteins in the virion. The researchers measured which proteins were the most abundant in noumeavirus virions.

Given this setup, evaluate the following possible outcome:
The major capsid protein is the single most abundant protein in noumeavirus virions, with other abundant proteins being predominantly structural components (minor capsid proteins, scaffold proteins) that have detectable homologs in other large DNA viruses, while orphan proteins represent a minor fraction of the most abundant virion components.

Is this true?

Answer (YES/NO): NO